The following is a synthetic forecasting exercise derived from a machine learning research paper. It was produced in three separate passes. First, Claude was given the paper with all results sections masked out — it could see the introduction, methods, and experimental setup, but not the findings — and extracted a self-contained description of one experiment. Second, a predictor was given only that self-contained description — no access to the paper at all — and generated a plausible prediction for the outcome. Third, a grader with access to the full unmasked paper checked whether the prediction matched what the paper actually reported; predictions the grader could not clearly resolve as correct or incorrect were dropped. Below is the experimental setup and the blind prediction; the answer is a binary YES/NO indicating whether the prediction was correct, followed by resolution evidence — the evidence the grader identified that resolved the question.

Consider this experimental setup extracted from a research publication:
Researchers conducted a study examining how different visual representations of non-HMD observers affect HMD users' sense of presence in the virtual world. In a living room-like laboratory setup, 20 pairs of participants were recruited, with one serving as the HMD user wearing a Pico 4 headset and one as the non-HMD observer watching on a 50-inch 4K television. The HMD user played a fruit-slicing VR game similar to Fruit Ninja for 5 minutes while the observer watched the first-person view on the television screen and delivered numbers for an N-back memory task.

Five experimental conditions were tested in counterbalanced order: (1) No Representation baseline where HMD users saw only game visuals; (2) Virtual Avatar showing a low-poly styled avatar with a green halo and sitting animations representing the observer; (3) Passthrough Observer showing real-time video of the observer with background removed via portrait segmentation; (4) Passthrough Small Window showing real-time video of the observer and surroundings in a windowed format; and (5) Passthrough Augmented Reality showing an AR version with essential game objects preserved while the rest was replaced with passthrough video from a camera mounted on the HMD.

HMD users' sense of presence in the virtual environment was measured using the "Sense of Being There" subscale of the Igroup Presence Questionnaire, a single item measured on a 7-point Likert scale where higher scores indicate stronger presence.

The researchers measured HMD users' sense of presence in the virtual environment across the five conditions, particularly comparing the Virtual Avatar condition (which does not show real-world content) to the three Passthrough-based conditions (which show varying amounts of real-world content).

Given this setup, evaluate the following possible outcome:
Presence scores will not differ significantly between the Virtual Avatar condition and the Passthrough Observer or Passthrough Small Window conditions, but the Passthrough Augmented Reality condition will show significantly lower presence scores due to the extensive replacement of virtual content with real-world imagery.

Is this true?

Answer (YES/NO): NO